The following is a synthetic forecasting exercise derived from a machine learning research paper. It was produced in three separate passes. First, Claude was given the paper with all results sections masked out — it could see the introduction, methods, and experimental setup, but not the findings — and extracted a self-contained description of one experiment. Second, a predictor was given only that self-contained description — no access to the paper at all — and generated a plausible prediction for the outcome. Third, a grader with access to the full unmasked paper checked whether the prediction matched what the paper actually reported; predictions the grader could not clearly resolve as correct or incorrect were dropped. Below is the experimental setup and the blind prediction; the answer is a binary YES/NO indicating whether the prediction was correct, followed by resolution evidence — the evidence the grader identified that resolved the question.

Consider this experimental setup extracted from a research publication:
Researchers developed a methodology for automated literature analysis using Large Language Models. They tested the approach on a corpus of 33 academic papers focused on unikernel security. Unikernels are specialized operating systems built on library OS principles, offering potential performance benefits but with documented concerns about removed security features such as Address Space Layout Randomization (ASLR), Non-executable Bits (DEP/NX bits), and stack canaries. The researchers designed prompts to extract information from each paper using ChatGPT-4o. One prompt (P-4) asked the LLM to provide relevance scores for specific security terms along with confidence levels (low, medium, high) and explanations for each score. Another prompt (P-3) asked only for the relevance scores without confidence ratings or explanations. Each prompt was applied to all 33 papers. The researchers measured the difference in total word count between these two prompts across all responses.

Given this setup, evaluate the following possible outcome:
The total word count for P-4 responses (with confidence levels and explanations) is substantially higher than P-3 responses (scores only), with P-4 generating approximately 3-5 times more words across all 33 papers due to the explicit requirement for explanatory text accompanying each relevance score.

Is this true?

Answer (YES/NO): NO